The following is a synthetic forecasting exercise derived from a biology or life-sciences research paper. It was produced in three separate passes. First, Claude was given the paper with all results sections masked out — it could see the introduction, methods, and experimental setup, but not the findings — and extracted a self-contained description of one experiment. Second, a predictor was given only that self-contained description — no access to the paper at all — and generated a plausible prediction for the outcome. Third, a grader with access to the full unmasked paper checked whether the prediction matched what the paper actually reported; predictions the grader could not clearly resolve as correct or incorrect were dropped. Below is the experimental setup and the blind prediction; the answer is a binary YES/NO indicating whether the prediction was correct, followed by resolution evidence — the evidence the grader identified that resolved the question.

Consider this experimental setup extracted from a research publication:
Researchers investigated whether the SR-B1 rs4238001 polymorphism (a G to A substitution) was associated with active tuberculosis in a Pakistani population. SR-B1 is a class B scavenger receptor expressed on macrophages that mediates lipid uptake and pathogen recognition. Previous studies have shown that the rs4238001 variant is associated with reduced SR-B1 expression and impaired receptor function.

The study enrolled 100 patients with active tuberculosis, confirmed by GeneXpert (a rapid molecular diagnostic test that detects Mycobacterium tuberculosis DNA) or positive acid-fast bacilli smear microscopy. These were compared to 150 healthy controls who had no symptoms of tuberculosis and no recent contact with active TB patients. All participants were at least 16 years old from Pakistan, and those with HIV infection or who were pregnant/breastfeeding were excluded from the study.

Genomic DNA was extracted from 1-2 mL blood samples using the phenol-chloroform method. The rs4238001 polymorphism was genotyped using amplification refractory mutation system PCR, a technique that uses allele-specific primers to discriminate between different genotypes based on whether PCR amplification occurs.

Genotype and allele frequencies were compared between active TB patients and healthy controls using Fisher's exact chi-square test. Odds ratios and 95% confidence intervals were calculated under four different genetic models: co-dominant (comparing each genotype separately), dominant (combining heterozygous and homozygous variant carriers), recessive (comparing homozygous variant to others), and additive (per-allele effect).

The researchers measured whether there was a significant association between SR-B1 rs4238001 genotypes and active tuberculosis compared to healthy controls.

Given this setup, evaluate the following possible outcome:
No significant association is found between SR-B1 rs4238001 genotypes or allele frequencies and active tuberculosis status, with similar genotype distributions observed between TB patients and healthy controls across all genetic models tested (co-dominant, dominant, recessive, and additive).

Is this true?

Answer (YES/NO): NO